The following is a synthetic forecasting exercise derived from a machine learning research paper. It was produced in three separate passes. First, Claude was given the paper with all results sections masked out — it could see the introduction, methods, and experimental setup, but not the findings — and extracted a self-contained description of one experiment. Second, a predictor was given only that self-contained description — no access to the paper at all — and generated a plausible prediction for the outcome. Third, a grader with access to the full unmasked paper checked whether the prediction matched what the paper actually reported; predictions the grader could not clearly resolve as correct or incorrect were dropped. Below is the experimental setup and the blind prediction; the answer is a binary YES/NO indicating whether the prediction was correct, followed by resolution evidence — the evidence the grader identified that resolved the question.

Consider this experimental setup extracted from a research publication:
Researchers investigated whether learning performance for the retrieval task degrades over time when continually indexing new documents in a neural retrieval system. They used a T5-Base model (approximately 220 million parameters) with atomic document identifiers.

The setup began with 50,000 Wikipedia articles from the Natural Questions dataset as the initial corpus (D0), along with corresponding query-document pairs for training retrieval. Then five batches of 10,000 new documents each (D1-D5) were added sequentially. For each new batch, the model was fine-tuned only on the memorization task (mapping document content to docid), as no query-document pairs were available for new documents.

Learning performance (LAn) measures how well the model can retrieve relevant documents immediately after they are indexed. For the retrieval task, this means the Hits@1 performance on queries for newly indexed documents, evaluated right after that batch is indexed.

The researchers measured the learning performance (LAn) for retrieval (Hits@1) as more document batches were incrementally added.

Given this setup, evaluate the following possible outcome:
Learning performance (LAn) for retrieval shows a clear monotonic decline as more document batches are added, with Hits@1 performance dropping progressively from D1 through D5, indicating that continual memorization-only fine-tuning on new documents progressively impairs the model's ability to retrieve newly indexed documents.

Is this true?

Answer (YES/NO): YES